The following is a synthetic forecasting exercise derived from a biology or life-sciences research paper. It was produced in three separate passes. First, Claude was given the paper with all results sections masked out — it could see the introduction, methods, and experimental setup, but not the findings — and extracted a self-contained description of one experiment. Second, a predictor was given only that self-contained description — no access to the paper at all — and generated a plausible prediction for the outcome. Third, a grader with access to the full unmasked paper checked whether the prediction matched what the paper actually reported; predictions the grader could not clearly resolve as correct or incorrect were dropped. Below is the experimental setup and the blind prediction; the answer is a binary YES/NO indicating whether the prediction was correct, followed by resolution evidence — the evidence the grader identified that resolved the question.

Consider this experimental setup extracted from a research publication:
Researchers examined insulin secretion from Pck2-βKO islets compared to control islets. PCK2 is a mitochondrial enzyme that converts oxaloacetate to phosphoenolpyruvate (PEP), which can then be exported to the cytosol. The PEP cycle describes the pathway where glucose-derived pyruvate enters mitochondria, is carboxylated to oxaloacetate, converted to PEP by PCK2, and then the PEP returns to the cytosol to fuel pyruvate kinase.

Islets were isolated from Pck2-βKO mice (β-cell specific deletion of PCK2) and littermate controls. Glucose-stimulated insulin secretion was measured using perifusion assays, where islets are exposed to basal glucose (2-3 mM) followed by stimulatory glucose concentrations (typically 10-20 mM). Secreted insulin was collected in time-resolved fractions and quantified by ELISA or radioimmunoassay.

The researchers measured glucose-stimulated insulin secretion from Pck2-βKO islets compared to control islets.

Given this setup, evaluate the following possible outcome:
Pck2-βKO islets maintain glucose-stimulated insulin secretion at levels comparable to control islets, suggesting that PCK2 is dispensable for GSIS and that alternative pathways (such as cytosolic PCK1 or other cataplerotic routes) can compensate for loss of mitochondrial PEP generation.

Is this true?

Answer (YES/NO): NO